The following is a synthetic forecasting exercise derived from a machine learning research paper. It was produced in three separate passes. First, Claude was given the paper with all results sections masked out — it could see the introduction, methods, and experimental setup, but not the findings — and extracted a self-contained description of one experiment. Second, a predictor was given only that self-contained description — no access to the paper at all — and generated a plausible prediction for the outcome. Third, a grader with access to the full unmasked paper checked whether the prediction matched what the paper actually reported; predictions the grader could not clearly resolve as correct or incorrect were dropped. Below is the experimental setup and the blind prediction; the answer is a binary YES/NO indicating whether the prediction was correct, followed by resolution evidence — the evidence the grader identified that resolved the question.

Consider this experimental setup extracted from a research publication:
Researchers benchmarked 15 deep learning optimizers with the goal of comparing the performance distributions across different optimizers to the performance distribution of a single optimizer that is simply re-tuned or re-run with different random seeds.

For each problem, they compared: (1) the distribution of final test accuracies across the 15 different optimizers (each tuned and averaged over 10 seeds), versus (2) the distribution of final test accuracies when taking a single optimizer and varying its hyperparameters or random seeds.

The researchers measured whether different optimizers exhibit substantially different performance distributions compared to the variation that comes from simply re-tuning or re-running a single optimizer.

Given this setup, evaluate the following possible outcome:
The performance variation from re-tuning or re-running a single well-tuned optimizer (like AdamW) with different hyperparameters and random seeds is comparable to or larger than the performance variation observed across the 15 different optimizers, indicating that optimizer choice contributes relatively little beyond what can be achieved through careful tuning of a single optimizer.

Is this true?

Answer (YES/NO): YES